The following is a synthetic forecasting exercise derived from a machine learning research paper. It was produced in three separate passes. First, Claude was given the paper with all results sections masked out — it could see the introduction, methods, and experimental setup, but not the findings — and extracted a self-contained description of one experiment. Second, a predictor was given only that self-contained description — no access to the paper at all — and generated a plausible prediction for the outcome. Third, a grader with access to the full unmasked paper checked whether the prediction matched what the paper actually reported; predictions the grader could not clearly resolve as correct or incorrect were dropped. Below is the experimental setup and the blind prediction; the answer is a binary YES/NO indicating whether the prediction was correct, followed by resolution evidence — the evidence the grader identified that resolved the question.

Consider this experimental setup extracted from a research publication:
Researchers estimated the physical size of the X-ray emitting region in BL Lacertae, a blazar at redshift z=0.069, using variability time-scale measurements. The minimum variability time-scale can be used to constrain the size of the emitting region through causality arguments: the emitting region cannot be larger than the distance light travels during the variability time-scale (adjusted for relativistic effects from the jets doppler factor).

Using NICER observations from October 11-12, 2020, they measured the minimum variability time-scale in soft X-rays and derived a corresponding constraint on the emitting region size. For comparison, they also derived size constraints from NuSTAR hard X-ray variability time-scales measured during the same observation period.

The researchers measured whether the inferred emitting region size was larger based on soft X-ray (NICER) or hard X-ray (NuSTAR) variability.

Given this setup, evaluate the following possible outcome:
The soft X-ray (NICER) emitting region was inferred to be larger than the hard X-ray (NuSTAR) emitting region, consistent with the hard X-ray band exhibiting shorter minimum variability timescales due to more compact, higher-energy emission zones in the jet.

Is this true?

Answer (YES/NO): NO